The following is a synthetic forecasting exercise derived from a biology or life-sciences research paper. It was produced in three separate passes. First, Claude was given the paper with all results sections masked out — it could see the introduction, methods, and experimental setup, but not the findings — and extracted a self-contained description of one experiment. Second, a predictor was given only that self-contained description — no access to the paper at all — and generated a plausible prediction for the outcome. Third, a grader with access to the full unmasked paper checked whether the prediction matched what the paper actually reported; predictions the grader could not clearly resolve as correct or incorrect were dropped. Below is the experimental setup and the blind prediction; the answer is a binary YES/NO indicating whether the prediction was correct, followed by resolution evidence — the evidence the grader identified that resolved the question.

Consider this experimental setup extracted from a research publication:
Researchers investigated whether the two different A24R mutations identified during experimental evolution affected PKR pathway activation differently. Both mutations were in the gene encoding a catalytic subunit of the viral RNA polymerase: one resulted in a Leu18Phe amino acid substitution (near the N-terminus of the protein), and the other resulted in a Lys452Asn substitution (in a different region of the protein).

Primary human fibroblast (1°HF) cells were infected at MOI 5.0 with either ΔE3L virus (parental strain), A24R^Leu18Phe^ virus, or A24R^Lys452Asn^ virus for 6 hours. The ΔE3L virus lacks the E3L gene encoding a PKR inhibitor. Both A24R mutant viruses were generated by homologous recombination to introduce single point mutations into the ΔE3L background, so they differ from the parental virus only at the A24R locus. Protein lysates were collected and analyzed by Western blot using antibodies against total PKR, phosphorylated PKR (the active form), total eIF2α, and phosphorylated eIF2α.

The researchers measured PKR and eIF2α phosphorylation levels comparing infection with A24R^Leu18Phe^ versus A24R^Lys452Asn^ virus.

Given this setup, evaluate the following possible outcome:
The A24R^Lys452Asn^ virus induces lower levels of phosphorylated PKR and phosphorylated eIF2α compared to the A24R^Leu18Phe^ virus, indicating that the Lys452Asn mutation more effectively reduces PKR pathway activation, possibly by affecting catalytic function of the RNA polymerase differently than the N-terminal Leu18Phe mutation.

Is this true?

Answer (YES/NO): NO